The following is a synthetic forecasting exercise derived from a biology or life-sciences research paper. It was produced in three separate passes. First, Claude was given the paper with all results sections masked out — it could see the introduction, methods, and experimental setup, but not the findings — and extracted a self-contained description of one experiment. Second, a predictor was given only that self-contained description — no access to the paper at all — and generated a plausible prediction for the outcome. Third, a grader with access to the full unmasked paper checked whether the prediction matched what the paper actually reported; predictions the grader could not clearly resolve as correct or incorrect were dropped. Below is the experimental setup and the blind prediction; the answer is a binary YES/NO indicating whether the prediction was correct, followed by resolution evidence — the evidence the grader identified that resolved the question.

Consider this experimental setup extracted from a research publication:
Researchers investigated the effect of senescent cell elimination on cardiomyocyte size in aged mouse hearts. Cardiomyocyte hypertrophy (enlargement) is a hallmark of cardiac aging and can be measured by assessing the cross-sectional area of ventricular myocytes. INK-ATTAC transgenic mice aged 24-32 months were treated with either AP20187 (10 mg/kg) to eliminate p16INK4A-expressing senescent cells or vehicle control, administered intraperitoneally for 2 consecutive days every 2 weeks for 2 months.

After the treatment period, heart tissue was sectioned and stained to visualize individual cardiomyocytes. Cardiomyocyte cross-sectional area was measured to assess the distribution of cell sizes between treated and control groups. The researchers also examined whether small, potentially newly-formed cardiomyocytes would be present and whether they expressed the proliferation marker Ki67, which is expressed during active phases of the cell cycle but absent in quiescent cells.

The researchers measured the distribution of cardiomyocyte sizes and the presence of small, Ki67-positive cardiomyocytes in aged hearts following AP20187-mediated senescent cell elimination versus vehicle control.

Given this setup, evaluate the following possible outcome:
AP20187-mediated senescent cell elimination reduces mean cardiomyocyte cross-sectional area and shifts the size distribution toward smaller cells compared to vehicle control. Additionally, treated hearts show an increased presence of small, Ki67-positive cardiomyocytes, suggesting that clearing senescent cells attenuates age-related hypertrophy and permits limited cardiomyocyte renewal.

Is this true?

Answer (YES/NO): NO